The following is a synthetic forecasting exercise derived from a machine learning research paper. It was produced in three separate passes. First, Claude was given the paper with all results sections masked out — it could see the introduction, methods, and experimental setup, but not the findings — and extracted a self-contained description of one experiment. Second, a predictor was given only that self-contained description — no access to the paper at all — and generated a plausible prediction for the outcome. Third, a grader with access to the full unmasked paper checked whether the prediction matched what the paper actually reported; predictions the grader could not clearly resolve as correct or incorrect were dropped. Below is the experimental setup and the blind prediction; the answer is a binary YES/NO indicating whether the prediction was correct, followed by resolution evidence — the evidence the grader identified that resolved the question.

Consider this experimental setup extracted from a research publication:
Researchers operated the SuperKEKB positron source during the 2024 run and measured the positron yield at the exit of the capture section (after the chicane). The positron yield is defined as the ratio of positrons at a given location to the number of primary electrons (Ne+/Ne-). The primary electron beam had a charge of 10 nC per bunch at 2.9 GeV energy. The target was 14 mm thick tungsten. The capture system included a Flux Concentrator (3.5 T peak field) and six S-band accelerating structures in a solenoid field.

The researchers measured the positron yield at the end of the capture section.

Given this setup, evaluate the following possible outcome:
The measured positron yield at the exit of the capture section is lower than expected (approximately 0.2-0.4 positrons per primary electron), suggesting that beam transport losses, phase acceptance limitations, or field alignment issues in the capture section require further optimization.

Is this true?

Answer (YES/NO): NO